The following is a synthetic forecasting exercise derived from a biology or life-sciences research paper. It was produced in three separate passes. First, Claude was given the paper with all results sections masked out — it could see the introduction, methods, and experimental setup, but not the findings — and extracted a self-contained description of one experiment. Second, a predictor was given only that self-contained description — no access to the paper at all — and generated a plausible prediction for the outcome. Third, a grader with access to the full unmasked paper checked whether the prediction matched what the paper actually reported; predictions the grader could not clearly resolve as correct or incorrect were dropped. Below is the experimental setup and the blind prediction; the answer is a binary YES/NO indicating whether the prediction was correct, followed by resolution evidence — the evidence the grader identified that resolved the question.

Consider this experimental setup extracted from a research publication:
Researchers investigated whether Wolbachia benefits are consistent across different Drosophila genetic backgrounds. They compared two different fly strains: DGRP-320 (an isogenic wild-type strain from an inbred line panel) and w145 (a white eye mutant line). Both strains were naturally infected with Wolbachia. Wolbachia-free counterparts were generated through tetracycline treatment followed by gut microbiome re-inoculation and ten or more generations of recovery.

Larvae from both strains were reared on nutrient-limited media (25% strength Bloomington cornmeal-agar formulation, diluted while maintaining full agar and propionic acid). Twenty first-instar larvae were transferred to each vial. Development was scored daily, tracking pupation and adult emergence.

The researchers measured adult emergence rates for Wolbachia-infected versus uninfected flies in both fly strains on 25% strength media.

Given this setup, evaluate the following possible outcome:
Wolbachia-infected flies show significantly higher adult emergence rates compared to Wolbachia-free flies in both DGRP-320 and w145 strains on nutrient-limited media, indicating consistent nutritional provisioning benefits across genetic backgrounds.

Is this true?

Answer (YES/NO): YES